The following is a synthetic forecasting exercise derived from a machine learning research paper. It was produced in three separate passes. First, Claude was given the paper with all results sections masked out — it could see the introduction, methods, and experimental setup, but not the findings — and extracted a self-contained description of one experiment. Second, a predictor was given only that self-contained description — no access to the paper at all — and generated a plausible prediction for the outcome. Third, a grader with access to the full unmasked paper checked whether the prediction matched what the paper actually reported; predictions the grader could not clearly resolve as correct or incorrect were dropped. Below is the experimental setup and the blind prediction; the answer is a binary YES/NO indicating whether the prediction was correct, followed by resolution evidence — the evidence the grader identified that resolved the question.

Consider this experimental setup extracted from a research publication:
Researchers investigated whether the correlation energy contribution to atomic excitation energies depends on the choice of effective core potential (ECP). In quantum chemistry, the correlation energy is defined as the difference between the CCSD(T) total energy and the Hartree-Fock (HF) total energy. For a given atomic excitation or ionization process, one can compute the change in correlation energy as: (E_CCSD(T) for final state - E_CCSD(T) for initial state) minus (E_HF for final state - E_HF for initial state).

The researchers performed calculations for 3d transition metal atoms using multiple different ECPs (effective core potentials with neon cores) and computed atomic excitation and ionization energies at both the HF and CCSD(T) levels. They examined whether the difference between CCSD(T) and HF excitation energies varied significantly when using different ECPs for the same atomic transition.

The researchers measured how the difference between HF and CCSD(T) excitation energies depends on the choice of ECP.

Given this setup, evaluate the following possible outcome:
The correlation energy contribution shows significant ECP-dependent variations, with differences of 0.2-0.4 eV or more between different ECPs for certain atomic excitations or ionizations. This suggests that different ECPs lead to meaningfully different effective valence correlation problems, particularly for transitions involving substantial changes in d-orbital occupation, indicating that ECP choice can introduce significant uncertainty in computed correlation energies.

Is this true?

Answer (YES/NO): NO